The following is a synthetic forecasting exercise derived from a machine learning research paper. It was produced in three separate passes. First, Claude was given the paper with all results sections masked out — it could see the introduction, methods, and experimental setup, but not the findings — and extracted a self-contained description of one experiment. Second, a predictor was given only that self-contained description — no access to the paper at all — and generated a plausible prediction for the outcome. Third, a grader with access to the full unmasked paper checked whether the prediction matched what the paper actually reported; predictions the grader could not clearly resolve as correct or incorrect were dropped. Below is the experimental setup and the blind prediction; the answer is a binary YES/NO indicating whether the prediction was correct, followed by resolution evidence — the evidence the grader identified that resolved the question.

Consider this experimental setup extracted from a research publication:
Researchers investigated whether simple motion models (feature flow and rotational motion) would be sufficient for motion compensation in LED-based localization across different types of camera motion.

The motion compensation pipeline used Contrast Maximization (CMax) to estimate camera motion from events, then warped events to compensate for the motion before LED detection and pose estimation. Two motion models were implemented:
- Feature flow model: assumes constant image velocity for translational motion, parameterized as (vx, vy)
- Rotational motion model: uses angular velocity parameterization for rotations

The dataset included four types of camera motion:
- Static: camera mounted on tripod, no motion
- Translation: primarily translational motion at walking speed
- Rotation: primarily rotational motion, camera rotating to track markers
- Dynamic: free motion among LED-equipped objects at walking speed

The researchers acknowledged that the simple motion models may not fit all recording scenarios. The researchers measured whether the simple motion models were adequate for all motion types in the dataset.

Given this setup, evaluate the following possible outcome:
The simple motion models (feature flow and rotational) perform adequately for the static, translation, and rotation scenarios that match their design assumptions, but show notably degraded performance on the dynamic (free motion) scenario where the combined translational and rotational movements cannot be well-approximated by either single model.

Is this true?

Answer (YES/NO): NO